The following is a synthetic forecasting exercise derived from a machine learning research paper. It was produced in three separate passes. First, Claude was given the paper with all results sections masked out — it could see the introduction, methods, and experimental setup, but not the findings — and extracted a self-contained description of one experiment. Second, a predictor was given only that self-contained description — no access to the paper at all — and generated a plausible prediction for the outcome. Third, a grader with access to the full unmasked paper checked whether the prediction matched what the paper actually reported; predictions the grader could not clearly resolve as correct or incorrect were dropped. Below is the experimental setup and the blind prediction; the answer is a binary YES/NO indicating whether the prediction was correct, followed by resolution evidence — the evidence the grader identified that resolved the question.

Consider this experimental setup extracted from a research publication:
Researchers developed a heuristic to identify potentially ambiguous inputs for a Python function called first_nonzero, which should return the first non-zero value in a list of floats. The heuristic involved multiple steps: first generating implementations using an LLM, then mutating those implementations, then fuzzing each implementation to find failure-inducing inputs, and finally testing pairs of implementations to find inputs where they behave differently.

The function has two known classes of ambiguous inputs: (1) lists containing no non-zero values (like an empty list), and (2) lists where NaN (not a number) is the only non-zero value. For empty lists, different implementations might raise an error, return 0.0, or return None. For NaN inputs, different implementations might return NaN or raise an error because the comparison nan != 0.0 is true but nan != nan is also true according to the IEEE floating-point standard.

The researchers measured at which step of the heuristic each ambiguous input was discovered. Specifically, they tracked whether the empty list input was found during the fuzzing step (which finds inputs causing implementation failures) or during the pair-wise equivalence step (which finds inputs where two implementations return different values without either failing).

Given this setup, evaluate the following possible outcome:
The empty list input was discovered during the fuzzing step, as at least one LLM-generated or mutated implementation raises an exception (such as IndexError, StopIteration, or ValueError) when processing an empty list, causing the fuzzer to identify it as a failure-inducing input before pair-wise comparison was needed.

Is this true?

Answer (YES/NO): YES